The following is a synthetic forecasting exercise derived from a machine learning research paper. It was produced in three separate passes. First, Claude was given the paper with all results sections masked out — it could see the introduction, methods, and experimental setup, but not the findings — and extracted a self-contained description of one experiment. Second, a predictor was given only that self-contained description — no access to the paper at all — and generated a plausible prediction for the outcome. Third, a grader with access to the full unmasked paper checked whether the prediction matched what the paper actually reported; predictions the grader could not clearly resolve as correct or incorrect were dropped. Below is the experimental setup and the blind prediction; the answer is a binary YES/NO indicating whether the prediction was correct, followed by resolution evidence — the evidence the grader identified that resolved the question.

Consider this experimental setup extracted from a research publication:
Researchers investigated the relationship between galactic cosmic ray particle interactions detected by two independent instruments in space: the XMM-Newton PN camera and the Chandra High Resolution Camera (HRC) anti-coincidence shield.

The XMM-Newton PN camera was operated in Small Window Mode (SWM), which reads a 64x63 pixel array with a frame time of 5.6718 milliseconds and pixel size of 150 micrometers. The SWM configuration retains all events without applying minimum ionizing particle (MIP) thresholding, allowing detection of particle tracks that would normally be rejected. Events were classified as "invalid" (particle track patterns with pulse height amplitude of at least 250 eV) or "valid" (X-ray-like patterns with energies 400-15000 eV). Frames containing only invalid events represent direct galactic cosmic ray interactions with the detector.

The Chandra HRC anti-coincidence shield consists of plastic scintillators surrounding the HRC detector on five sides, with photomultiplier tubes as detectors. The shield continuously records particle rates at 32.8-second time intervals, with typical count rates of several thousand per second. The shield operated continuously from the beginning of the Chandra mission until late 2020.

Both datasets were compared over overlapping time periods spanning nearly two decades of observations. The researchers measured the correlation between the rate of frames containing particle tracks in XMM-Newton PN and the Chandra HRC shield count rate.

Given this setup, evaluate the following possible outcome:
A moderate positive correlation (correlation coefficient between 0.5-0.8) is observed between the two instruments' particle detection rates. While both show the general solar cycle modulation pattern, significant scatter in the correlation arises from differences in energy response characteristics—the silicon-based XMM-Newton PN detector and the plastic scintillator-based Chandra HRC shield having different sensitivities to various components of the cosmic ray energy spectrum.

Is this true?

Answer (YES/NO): NO